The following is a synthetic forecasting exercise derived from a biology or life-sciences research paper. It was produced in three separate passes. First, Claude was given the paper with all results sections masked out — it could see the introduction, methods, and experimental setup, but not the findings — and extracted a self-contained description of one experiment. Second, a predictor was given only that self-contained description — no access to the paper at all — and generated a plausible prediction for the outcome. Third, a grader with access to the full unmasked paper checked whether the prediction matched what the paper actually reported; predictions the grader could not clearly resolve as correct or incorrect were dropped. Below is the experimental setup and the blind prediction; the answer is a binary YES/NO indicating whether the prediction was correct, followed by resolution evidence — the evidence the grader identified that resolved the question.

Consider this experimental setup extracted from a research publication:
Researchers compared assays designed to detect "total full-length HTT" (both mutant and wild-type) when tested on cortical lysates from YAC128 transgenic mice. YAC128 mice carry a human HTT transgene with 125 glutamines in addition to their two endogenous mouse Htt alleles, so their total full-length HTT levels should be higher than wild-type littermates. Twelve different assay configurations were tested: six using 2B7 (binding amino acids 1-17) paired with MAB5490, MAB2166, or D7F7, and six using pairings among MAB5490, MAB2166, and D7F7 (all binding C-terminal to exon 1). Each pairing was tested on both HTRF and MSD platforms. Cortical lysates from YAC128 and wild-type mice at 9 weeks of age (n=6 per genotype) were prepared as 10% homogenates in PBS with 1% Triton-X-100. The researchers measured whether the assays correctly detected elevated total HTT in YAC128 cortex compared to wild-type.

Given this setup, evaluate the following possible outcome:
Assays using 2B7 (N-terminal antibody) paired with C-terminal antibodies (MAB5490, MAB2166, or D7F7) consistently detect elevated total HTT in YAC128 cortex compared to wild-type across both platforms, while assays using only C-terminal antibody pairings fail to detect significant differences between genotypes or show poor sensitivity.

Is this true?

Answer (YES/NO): NO